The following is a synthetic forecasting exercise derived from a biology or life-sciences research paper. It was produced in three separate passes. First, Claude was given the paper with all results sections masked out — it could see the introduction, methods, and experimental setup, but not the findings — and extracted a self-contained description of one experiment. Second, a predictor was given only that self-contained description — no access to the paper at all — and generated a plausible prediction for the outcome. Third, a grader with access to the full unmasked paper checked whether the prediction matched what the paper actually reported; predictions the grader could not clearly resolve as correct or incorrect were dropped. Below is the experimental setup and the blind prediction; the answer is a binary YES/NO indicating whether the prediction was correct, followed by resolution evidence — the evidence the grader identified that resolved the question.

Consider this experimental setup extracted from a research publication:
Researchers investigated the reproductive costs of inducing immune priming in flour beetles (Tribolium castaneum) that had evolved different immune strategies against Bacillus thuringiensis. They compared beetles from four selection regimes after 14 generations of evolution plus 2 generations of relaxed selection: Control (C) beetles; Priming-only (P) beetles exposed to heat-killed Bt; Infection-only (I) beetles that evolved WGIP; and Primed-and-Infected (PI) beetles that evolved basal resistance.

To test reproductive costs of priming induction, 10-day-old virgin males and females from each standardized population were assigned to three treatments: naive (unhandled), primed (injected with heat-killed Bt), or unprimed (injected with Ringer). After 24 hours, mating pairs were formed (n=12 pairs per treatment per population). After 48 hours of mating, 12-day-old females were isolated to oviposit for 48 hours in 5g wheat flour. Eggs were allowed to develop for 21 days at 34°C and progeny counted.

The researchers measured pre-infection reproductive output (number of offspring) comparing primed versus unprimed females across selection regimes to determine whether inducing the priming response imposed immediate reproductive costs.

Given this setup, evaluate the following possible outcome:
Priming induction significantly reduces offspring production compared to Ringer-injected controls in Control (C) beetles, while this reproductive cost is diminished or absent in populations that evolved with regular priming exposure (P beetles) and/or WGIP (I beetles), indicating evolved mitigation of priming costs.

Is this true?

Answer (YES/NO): NO